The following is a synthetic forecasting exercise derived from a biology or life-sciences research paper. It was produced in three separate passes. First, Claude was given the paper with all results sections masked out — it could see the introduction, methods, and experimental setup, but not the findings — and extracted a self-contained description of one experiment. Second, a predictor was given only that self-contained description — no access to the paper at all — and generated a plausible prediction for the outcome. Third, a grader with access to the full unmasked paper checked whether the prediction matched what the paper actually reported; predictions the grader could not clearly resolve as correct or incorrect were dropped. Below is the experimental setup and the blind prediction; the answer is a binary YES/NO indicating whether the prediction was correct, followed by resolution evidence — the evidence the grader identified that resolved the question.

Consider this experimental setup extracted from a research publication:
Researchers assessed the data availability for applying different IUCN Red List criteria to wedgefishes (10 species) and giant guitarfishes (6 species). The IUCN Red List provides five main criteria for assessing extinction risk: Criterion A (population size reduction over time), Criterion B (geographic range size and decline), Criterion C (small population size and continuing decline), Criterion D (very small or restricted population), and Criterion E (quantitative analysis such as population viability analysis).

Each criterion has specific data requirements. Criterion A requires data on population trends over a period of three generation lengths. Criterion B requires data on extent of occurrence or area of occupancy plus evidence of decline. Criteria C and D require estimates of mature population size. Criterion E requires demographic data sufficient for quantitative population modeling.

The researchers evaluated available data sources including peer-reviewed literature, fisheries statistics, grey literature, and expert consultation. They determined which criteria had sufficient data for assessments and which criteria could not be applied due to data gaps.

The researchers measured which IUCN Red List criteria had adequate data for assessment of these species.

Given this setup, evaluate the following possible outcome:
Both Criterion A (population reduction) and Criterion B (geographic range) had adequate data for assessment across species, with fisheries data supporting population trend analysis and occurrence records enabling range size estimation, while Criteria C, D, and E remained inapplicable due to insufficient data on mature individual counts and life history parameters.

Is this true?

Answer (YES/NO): NO